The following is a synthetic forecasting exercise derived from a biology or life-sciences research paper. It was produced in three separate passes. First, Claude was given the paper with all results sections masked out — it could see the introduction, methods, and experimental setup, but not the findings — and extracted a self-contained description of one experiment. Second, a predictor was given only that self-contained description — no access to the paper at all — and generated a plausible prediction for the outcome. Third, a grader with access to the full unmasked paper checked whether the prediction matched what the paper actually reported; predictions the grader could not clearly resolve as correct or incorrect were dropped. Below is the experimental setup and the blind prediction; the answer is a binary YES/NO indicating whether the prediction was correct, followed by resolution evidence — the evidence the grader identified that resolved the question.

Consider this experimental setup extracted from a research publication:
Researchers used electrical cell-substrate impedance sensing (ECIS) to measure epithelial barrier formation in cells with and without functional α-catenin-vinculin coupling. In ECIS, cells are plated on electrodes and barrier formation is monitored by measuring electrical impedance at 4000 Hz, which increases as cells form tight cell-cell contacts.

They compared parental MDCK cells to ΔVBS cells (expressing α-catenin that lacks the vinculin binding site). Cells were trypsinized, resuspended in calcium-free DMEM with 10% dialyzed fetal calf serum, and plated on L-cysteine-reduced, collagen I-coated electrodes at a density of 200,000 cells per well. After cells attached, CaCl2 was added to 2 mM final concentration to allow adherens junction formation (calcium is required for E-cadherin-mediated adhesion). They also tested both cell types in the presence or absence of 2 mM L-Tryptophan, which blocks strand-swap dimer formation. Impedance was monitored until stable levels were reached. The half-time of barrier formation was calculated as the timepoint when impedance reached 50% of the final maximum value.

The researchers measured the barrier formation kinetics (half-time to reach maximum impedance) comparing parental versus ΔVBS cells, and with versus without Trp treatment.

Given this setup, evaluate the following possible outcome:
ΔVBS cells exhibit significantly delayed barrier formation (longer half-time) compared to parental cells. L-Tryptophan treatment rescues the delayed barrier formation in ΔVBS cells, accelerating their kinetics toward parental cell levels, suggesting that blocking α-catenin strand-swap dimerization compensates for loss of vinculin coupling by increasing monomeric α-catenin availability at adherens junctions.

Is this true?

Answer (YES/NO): NO